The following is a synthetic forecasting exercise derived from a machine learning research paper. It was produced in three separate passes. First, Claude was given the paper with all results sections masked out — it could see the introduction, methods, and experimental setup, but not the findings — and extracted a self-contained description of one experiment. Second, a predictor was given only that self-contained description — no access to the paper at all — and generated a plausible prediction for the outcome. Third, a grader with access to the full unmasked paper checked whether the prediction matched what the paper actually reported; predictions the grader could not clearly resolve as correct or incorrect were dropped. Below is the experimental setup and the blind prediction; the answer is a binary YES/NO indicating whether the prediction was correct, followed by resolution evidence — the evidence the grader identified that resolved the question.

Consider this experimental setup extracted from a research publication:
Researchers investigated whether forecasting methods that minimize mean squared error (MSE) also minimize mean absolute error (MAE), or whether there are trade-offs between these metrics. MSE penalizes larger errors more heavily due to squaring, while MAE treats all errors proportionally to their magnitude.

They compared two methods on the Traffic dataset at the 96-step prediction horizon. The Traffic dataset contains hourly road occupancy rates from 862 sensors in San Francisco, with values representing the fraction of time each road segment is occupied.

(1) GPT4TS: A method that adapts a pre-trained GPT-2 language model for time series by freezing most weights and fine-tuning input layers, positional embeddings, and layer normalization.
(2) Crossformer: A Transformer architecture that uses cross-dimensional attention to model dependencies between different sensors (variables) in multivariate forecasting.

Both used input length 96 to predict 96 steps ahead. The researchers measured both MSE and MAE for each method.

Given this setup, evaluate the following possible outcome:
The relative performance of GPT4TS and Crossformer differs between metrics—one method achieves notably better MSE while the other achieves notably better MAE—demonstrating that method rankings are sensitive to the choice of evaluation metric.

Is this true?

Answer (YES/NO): YES